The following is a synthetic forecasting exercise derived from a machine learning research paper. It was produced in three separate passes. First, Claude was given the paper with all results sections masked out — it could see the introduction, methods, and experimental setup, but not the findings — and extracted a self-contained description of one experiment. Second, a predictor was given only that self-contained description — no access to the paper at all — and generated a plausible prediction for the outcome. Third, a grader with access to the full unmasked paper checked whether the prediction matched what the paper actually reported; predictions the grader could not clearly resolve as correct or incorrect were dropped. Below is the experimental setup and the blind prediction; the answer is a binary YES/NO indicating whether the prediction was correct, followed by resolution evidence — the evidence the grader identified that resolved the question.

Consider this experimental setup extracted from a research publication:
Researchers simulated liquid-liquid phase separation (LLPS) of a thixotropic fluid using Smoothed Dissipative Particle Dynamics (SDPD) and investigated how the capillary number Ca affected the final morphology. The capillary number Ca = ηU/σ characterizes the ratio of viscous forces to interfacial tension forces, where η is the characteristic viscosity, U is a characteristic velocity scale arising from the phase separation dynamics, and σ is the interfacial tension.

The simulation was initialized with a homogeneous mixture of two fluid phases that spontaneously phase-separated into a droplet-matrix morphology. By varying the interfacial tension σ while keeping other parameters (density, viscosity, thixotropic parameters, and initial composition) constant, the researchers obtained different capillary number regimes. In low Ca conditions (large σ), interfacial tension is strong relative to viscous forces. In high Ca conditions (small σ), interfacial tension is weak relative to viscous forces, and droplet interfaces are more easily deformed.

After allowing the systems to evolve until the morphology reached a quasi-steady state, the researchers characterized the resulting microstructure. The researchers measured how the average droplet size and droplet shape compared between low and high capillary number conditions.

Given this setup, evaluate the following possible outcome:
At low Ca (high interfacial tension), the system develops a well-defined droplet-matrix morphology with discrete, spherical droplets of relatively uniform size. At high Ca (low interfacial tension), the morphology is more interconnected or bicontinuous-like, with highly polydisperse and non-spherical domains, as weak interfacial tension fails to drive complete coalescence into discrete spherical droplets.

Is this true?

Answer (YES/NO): NO